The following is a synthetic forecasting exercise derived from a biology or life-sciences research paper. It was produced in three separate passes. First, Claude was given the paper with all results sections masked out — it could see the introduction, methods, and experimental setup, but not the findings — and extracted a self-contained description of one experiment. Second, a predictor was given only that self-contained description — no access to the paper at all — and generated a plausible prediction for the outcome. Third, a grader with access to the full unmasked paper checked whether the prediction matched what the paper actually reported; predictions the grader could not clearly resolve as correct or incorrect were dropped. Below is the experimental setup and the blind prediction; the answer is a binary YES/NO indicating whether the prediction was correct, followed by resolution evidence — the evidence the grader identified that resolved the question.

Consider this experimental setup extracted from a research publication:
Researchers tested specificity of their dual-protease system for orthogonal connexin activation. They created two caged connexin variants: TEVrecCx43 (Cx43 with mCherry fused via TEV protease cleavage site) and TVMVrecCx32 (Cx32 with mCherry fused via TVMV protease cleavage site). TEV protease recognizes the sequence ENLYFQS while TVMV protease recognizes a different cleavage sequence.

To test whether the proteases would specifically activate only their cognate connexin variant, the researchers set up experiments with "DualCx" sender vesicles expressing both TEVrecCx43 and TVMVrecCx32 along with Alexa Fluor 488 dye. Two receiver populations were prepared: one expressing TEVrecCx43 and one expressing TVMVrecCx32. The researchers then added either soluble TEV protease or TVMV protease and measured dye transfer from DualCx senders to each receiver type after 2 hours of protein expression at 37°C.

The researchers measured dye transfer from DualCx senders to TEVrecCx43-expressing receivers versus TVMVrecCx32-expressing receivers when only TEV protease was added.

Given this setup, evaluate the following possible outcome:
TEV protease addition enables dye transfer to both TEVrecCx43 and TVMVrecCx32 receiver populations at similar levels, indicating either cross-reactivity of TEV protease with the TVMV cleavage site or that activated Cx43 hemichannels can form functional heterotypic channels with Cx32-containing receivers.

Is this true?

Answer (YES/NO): NO